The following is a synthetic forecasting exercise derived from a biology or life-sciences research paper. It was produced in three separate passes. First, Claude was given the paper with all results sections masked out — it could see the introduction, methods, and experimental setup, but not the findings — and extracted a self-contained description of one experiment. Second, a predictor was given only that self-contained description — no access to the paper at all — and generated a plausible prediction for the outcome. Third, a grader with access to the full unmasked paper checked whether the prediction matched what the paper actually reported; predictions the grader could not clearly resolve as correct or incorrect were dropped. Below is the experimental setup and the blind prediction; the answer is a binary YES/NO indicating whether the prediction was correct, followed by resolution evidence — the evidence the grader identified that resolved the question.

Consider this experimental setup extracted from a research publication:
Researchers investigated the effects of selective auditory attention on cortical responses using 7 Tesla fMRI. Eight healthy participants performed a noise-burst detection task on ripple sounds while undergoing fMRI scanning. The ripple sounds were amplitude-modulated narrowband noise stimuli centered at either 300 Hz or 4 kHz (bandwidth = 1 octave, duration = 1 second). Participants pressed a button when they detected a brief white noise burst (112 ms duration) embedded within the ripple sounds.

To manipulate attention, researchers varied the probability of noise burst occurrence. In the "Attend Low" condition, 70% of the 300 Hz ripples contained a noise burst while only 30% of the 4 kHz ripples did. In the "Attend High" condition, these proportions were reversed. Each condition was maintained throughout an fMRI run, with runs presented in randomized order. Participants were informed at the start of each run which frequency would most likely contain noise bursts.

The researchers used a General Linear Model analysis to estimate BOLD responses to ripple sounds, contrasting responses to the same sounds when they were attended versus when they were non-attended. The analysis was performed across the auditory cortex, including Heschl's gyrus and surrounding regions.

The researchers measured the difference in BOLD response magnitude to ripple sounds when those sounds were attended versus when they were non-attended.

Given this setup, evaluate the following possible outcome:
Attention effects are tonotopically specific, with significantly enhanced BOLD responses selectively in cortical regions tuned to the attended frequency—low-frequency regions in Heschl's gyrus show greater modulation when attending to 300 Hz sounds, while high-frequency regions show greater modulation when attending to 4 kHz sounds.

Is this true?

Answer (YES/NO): NO